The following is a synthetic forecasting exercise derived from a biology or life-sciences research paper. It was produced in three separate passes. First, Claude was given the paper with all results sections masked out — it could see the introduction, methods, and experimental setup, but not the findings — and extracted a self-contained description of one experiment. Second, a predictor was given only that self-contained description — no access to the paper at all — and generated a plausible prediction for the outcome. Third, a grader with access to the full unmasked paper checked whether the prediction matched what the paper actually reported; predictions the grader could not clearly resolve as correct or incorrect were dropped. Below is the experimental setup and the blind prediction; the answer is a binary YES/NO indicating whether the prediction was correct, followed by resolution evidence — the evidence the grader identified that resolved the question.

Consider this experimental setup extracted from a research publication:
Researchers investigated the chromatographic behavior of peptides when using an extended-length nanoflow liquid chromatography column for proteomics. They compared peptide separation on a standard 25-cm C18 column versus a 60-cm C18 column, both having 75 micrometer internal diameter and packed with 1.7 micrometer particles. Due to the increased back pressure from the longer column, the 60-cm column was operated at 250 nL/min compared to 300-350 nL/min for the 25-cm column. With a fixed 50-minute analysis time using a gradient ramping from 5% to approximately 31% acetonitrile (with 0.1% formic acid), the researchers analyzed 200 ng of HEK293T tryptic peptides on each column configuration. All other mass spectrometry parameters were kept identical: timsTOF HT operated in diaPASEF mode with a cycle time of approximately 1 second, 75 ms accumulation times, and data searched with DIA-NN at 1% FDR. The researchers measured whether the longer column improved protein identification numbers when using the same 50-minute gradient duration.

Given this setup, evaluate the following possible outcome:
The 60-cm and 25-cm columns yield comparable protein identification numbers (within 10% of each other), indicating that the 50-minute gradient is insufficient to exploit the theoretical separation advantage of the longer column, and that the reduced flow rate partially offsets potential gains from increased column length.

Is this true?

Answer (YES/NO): YES